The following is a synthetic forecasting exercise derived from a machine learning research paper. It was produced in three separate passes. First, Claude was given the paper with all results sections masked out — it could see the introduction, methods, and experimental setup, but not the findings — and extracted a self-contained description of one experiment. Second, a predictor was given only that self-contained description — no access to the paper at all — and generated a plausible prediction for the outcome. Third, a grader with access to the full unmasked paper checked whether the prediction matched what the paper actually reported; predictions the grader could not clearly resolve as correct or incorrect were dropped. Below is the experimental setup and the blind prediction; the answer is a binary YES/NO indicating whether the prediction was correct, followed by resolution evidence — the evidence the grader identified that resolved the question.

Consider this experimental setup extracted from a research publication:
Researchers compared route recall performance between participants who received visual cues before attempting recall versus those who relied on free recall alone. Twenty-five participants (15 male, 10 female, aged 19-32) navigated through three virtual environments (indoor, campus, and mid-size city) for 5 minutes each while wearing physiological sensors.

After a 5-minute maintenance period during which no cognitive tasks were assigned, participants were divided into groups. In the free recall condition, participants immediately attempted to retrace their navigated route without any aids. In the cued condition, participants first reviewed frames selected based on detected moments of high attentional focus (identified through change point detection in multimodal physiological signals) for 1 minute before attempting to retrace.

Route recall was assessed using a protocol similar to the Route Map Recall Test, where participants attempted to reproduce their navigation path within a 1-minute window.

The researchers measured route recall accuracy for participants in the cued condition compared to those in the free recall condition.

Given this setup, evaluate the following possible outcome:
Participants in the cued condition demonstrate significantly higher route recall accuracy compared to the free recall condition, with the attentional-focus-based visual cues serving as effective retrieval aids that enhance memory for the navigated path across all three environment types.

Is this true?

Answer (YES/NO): YES